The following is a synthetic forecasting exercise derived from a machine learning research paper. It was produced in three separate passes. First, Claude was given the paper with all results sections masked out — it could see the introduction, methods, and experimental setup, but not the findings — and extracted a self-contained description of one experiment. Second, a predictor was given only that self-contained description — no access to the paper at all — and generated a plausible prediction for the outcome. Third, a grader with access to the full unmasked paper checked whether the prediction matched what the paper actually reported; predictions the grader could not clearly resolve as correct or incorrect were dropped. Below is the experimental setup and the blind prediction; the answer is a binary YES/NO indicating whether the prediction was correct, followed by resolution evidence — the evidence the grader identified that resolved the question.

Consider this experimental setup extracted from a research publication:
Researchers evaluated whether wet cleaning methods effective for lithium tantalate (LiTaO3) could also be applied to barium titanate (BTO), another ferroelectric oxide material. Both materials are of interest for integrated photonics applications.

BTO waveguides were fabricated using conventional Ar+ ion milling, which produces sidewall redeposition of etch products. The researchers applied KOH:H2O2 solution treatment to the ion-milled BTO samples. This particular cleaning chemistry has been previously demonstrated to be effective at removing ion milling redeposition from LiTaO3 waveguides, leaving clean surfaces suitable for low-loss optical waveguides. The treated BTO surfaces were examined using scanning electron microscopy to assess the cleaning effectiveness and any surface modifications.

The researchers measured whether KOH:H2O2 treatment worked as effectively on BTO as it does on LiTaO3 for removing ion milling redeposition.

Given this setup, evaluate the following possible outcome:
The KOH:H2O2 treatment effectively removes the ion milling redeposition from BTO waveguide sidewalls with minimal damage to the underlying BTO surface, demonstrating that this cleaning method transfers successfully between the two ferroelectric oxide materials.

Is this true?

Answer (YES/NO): NO